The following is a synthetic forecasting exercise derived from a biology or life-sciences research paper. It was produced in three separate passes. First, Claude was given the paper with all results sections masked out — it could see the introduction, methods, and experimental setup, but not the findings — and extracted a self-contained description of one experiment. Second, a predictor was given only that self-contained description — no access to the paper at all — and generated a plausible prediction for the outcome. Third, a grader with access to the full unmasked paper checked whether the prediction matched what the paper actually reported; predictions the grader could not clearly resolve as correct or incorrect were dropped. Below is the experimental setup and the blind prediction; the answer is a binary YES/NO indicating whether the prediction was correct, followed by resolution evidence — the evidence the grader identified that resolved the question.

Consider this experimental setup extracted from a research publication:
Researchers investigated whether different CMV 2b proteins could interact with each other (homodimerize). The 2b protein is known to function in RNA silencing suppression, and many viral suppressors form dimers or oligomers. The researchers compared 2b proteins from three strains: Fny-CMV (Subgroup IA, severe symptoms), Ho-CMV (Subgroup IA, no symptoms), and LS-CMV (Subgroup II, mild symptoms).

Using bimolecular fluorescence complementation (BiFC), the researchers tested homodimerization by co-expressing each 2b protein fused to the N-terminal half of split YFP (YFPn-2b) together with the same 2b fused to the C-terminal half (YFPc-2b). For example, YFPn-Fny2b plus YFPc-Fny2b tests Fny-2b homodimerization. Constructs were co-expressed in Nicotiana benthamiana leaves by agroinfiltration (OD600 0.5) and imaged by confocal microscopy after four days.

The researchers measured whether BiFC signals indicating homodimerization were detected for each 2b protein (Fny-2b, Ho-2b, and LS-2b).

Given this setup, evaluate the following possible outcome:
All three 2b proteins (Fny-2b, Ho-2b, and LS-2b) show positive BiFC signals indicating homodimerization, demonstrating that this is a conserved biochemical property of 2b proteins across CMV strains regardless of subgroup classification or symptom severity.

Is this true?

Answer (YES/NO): YES